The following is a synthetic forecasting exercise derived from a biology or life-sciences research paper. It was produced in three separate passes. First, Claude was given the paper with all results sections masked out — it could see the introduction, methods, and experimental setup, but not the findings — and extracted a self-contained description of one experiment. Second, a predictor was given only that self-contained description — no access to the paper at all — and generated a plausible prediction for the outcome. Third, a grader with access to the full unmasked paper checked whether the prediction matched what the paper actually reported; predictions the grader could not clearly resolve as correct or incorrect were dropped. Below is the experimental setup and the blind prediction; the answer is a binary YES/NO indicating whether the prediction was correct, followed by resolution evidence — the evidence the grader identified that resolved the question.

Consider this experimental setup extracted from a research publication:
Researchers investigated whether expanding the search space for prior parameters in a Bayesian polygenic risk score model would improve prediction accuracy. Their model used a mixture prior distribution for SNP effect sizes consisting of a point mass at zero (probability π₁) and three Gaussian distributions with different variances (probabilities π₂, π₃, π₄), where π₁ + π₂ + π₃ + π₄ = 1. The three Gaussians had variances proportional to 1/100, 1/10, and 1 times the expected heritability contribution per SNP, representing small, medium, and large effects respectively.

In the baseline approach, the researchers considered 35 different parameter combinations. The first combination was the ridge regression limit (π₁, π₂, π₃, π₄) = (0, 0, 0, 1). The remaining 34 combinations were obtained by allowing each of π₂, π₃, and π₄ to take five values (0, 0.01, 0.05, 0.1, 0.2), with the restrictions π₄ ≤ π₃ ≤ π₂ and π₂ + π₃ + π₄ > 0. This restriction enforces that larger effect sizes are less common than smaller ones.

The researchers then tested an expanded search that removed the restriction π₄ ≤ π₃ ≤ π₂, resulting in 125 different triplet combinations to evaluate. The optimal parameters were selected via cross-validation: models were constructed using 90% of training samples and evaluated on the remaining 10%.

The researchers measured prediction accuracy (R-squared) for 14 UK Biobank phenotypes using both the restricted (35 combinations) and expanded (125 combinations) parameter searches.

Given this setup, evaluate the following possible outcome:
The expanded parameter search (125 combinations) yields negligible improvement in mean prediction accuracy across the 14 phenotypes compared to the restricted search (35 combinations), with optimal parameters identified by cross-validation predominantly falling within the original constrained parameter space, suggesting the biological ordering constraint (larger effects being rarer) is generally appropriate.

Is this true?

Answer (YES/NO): YES